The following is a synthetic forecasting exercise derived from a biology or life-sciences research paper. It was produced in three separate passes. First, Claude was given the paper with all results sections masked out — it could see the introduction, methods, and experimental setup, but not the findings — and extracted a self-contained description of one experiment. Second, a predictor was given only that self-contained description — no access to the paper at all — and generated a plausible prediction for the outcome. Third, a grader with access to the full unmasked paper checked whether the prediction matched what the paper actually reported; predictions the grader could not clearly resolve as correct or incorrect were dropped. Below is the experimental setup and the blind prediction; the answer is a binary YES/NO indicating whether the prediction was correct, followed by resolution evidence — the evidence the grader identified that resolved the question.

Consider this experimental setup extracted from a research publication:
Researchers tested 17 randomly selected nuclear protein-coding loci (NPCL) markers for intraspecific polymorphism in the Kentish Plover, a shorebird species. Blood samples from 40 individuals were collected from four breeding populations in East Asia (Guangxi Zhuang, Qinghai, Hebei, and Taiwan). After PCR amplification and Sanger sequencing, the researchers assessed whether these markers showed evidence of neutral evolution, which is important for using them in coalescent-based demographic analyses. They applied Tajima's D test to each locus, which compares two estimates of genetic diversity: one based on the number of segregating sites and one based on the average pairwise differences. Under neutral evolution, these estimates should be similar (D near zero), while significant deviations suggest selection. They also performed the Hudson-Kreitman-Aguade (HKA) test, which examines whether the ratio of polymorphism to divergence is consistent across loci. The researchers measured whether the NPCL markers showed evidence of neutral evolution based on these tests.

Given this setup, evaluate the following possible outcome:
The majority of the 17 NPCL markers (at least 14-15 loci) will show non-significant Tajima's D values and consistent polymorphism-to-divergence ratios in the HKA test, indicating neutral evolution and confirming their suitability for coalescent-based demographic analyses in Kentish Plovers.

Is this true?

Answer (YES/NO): YES